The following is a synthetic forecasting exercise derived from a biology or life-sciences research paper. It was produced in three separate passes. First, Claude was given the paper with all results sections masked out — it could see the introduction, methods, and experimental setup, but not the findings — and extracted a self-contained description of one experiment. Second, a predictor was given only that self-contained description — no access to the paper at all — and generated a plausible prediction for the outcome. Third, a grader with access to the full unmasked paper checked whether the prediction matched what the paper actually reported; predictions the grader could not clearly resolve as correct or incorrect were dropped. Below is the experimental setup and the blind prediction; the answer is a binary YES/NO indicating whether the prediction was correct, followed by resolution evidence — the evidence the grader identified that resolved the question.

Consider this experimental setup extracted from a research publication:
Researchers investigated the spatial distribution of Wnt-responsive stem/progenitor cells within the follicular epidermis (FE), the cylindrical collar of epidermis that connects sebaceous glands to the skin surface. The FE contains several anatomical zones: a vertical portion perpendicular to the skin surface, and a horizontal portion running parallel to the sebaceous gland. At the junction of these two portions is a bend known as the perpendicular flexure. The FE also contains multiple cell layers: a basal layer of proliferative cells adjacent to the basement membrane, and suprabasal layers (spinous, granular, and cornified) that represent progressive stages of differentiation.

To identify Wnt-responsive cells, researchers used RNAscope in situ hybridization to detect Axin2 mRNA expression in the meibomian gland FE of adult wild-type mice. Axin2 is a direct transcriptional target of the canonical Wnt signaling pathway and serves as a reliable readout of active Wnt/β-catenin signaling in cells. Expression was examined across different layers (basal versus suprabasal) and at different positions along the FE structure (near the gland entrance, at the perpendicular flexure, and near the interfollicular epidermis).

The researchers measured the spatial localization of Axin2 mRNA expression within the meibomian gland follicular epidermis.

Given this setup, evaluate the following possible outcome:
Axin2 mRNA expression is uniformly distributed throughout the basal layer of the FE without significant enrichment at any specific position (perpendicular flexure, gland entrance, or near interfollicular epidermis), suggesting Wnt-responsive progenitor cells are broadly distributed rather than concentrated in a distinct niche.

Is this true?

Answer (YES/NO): NO